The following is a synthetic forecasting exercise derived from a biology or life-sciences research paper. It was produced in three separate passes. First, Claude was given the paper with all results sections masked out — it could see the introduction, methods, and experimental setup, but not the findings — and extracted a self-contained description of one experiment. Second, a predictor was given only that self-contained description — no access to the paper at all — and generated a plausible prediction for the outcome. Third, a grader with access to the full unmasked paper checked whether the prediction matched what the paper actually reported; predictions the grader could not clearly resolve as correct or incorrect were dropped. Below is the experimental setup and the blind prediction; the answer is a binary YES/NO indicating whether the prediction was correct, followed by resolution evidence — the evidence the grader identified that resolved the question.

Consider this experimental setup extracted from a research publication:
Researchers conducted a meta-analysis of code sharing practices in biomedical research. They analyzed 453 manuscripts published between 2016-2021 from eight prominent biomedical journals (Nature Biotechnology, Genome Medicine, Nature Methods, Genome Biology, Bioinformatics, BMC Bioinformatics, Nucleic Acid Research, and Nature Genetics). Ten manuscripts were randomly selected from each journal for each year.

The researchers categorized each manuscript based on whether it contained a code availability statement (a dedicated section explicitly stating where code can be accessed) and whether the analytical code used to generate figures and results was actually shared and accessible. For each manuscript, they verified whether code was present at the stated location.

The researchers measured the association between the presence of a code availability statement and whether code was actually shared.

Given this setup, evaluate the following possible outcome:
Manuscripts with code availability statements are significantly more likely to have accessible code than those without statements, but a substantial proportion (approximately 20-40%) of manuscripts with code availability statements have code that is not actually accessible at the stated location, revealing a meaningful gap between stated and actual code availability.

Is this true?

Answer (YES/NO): NO